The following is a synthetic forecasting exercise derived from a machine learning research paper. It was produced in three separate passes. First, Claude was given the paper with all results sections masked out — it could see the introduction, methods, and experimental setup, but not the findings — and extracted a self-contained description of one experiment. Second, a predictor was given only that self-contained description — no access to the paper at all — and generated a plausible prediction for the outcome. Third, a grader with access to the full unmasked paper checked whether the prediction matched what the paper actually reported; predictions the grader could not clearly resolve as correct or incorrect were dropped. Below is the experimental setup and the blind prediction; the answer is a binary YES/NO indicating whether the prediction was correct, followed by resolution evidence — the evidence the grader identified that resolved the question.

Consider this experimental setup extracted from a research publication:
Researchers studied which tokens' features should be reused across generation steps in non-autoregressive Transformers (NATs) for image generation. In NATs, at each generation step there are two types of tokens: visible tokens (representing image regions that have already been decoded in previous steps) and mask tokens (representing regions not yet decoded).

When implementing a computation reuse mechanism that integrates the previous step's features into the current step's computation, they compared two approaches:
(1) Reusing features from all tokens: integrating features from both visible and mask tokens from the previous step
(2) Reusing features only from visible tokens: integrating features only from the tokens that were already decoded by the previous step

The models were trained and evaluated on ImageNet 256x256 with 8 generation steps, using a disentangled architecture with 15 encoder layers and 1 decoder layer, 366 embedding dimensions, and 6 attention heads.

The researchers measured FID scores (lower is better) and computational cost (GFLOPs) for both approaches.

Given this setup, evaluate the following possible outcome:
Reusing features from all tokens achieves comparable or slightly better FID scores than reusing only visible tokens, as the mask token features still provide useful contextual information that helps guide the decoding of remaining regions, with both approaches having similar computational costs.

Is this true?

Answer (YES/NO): YES